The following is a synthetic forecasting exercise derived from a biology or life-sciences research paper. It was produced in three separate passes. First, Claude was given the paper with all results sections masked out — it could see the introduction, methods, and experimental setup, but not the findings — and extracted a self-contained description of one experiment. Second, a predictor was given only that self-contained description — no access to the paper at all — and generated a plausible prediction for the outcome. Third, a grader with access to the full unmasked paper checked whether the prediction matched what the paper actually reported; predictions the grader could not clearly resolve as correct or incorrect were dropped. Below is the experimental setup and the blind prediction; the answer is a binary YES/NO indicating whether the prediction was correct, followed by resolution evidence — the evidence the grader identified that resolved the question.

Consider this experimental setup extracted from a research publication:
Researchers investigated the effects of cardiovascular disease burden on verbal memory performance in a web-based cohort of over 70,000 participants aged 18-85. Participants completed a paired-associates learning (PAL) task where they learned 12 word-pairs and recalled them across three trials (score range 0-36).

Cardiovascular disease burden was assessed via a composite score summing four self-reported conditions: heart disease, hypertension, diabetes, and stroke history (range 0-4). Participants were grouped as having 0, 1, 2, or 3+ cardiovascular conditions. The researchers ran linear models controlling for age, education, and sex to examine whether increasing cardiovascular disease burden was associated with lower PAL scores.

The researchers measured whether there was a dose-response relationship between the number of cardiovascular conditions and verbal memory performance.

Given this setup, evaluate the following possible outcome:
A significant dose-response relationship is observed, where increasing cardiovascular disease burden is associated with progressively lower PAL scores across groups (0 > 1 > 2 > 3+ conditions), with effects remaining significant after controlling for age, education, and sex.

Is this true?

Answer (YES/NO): YES